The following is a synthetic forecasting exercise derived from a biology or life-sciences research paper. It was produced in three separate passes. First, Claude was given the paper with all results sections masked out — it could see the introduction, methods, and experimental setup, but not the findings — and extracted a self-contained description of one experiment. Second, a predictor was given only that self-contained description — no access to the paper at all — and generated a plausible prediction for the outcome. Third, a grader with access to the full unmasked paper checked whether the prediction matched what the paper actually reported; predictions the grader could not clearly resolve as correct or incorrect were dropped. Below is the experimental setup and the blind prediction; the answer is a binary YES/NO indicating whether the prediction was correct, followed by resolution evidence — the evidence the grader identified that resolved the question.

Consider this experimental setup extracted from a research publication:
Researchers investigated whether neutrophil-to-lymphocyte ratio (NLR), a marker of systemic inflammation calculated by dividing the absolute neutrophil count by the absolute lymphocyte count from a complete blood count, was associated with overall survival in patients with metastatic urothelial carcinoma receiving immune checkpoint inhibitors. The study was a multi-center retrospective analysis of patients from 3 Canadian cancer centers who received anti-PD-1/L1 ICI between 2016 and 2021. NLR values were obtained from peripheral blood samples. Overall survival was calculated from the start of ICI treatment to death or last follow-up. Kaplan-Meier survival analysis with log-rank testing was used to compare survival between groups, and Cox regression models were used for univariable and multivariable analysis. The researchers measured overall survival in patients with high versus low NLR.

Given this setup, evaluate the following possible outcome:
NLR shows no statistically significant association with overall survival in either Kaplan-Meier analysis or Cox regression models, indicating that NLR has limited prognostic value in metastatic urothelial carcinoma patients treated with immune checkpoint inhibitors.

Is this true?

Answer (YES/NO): NO